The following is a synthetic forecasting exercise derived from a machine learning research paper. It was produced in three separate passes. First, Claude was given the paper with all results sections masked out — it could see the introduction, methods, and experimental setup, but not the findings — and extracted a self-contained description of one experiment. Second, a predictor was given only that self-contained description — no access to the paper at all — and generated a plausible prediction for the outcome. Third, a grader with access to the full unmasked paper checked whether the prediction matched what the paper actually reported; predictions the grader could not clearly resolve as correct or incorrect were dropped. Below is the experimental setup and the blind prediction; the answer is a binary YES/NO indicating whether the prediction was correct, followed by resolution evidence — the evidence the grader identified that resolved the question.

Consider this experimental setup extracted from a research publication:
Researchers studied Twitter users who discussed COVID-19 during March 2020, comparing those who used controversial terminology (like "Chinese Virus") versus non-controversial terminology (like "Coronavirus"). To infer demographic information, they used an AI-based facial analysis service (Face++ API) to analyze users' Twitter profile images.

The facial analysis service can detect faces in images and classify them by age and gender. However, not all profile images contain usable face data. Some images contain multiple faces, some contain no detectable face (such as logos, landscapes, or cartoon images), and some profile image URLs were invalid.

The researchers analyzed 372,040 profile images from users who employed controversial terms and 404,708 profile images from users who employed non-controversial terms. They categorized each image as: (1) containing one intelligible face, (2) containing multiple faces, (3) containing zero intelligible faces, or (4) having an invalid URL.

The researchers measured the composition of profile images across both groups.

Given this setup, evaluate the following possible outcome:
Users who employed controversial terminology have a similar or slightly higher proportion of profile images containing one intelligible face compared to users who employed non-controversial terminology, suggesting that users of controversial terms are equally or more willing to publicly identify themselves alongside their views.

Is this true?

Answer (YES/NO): NO